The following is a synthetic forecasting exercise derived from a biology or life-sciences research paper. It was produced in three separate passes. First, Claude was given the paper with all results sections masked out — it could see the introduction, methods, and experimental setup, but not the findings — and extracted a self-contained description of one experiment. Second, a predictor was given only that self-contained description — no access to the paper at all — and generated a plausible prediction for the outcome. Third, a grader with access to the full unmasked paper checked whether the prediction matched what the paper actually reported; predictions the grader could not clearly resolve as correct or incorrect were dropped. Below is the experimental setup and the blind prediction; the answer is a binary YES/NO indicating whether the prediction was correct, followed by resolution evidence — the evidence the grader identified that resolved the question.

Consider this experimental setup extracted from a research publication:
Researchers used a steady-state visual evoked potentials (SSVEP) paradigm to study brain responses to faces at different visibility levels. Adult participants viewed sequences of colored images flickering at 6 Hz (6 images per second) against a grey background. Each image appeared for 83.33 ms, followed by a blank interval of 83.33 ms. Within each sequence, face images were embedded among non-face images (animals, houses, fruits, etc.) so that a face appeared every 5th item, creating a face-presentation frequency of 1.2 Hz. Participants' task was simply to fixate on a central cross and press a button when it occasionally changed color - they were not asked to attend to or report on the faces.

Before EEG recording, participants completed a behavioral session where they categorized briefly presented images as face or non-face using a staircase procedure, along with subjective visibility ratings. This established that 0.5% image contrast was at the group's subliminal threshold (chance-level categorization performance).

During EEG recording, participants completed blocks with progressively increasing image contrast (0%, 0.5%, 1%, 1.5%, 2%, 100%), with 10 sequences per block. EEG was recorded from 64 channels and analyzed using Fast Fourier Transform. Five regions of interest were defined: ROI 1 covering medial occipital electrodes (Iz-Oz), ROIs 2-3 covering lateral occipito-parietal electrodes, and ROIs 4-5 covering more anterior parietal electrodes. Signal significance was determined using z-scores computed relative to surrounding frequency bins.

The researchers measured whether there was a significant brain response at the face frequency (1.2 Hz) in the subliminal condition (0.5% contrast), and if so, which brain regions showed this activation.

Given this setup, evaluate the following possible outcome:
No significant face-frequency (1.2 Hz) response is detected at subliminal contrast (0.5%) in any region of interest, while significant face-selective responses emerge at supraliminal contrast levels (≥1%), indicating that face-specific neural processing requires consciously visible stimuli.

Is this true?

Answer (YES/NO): NO